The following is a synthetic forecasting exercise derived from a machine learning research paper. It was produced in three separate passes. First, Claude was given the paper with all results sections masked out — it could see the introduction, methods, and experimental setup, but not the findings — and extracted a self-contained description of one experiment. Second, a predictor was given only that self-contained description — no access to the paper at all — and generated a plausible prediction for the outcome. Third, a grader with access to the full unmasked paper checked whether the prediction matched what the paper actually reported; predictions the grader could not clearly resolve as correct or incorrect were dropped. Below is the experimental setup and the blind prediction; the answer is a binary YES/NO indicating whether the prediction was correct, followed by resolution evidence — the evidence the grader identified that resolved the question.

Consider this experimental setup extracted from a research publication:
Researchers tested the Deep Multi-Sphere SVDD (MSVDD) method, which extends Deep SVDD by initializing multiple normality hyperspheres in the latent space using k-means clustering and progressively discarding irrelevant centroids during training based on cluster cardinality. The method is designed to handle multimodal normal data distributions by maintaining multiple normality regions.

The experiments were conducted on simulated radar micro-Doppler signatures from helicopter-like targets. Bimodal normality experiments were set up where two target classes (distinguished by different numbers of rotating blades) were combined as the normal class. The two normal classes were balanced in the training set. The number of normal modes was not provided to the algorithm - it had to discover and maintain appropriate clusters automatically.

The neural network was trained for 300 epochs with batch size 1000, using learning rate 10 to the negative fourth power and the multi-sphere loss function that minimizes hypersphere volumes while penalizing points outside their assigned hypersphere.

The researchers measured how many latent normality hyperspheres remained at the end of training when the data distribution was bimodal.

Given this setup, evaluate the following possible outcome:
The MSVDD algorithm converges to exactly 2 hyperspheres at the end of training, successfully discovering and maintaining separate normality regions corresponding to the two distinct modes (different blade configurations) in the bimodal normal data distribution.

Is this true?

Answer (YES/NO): NO